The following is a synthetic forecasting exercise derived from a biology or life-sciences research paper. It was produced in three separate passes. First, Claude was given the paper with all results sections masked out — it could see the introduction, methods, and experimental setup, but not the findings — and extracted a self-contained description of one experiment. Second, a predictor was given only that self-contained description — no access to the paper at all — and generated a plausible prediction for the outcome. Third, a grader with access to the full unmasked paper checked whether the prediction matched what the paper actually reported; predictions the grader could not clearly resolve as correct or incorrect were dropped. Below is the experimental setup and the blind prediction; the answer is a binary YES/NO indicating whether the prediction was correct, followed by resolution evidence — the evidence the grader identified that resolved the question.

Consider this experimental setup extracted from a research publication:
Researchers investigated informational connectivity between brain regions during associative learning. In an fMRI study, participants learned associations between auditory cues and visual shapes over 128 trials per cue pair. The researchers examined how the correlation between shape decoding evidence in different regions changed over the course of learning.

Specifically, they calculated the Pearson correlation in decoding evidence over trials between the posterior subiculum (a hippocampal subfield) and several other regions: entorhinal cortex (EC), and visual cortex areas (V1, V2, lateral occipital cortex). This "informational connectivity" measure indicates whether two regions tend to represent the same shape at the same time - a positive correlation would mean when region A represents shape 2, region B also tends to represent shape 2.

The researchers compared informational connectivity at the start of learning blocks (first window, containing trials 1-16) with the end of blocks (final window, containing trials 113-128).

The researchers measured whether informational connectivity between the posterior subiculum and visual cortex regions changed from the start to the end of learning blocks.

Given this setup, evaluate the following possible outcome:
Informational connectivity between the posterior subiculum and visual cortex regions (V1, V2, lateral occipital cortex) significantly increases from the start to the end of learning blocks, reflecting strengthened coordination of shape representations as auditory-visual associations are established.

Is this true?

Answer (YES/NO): NO